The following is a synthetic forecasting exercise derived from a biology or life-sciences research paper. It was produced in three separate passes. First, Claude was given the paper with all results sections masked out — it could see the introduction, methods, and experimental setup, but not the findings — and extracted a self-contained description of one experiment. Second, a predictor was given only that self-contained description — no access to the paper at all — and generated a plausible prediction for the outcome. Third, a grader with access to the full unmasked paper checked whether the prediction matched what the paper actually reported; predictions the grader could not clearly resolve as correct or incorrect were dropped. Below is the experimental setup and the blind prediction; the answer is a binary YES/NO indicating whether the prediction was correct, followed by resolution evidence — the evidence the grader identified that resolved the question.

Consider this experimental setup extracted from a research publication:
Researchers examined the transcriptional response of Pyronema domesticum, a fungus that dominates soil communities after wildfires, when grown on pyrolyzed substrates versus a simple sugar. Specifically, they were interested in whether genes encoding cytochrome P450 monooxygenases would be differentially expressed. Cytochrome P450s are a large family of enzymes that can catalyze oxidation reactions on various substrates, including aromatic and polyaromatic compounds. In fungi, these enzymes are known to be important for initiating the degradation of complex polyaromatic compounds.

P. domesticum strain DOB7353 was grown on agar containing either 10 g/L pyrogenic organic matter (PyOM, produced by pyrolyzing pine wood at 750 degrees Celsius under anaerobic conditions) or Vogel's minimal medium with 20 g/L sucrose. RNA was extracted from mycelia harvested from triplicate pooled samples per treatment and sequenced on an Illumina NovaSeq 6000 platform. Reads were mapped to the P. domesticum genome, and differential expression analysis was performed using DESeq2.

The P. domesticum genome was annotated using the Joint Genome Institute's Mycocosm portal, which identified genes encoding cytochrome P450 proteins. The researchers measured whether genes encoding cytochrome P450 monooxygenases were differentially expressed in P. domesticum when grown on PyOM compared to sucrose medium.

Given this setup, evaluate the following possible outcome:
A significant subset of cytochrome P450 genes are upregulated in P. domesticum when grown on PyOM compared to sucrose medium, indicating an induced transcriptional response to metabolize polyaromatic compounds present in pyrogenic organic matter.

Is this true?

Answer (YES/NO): YES